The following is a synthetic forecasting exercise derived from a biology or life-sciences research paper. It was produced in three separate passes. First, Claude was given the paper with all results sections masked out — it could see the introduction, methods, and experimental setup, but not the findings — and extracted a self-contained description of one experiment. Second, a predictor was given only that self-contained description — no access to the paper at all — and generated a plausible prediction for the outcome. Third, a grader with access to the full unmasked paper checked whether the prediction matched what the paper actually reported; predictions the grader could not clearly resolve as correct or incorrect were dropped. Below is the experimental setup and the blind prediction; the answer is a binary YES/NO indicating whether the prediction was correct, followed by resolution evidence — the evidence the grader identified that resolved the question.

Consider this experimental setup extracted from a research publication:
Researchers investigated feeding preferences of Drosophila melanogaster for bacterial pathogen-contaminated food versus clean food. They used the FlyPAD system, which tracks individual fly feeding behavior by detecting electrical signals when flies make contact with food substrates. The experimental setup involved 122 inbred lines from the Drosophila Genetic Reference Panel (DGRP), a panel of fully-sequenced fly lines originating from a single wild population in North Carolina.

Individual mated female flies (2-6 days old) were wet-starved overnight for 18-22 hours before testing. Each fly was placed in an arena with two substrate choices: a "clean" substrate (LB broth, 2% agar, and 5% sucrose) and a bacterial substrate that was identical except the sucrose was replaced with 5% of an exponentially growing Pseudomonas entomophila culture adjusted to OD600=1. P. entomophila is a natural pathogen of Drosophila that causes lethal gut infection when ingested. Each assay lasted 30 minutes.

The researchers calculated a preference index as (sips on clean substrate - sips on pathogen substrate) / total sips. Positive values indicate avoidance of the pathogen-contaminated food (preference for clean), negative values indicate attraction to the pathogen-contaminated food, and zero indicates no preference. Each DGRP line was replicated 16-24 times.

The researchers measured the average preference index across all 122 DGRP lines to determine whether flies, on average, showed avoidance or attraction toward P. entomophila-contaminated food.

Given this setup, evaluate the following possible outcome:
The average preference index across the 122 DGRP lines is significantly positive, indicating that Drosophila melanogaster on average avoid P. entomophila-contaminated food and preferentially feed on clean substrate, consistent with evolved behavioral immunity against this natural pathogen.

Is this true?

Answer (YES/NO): NO